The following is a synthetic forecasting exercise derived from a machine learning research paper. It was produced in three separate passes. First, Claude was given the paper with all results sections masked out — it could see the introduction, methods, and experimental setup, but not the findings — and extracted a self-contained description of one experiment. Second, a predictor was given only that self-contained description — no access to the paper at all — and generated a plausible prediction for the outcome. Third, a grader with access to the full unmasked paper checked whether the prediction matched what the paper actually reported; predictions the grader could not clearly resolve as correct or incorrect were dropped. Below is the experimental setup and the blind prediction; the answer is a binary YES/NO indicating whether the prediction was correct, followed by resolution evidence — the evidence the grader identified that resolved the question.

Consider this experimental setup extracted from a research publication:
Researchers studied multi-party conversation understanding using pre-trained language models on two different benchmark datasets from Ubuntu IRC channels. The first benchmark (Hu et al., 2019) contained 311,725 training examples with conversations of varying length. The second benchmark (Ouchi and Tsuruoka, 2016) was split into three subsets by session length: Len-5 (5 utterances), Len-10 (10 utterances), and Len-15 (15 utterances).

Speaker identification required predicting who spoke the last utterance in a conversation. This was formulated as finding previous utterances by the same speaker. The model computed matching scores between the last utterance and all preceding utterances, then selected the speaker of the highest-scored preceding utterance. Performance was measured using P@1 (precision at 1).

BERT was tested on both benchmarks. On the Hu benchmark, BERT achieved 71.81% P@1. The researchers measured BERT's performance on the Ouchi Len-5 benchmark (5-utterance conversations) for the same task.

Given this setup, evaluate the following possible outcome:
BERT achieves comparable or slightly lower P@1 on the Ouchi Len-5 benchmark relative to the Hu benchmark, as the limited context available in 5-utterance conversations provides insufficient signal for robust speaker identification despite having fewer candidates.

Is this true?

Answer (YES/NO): NO